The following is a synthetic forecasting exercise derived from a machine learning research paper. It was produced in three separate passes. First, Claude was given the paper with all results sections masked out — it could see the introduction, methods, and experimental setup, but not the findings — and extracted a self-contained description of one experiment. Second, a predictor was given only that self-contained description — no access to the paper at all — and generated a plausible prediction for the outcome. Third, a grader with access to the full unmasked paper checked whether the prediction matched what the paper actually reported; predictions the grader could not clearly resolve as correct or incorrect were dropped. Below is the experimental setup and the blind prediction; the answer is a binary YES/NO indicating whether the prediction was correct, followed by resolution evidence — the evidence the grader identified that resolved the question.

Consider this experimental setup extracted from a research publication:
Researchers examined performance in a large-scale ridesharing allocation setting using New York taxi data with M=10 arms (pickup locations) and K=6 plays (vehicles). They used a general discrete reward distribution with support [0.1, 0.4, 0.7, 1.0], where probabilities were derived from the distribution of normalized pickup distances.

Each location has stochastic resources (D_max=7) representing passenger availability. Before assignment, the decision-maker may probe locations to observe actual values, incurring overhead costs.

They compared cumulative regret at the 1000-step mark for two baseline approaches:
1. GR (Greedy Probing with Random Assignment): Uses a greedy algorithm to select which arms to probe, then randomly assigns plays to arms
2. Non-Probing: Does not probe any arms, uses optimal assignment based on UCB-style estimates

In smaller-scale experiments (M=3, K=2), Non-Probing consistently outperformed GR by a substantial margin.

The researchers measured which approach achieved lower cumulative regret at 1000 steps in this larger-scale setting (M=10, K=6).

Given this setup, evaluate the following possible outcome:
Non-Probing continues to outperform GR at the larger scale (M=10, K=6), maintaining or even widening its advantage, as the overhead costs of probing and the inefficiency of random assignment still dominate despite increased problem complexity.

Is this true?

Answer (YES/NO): NO